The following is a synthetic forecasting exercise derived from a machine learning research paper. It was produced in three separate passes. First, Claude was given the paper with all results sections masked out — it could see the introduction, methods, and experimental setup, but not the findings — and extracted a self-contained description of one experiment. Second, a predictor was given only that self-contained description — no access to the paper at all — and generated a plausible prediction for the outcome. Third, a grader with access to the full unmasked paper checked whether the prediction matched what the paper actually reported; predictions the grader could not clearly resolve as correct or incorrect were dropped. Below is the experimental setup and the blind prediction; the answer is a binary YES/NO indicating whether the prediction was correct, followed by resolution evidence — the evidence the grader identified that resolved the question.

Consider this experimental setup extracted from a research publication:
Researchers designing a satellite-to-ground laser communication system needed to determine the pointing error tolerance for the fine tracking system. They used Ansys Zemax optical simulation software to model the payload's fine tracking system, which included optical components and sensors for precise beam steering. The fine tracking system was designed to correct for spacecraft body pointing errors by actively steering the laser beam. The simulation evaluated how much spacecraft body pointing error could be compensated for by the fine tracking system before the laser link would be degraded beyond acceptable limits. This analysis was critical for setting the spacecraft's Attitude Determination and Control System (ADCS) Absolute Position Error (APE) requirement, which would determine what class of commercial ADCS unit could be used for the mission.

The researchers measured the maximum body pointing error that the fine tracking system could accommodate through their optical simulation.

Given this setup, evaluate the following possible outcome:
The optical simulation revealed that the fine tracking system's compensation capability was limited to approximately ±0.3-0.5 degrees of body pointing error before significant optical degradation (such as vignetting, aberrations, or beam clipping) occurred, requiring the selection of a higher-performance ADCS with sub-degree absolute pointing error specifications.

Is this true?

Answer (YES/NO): NO